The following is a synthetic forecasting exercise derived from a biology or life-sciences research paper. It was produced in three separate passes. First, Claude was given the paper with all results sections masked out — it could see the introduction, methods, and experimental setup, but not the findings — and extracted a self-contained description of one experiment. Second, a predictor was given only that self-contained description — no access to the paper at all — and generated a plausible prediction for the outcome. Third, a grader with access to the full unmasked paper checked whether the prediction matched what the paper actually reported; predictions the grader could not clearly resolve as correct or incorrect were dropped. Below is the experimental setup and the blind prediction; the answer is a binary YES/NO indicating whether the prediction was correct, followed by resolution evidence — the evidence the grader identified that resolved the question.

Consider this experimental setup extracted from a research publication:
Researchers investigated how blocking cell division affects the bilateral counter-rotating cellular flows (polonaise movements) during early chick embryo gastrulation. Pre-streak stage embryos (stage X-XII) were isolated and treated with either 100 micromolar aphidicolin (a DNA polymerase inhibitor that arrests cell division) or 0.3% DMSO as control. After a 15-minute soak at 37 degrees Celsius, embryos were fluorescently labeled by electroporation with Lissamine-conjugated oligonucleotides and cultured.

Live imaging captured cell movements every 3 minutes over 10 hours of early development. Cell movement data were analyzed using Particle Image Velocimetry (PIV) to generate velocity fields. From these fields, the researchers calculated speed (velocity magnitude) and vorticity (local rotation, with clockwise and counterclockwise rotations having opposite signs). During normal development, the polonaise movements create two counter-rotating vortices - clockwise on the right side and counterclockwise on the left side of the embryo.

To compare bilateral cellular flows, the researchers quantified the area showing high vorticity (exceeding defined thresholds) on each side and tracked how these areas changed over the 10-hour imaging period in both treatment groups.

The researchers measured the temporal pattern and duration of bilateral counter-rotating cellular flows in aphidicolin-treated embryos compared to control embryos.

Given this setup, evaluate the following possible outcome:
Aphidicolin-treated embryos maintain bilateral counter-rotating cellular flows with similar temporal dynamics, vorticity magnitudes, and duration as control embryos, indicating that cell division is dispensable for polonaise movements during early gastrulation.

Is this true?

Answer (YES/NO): NO